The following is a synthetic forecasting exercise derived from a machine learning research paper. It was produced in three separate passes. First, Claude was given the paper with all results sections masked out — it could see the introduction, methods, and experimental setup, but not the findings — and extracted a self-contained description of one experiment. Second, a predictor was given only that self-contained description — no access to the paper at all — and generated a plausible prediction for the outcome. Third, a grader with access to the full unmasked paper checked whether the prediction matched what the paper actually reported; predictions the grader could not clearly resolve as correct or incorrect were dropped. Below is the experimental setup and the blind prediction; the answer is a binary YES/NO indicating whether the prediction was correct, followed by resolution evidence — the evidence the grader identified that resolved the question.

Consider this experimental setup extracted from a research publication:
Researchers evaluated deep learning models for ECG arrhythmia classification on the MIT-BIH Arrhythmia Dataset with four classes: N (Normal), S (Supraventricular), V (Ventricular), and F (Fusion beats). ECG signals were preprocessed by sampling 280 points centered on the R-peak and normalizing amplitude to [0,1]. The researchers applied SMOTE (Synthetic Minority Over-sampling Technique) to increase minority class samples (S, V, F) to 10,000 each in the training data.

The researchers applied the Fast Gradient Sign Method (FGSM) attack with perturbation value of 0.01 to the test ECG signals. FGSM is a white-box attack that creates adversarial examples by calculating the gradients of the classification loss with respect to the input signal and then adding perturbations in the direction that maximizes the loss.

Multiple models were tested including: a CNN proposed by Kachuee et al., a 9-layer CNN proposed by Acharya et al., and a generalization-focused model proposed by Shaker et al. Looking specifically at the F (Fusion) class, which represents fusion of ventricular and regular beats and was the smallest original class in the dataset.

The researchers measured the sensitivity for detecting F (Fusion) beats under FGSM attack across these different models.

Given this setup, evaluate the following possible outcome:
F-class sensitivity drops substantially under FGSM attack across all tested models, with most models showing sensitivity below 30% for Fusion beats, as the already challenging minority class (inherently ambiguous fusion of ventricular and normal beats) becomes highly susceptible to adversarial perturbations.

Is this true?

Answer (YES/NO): NO